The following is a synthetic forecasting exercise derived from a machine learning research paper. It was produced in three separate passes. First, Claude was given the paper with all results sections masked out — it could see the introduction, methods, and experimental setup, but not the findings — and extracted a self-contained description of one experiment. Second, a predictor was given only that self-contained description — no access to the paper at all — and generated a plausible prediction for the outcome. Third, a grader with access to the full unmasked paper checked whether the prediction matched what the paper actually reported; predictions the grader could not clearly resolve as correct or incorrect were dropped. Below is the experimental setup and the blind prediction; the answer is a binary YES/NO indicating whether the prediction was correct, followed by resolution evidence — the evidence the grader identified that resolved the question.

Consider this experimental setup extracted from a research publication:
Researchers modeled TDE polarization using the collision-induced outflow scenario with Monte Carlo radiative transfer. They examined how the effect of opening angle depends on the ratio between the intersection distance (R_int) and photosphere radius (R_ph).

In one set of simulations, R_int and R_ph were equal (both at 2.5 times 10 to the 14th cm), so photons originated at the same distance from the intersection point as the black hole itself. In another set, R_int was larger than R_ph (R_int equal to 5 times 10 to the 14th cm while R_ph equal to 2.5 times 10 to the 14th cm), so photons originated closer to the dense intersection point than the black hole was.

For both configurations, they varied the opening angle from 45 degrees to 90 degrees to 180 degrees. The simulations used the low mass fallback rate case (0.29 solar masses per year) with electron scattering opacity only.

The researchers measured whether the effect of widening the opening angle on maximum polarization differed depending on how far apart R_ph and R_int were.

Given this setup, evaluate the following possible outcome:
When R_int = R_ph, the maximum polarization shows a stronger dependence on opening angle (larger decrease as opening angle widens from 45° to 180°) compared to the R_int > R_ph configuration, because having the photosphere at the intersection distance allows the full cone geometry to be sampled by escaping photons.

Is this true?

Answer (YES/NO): NO